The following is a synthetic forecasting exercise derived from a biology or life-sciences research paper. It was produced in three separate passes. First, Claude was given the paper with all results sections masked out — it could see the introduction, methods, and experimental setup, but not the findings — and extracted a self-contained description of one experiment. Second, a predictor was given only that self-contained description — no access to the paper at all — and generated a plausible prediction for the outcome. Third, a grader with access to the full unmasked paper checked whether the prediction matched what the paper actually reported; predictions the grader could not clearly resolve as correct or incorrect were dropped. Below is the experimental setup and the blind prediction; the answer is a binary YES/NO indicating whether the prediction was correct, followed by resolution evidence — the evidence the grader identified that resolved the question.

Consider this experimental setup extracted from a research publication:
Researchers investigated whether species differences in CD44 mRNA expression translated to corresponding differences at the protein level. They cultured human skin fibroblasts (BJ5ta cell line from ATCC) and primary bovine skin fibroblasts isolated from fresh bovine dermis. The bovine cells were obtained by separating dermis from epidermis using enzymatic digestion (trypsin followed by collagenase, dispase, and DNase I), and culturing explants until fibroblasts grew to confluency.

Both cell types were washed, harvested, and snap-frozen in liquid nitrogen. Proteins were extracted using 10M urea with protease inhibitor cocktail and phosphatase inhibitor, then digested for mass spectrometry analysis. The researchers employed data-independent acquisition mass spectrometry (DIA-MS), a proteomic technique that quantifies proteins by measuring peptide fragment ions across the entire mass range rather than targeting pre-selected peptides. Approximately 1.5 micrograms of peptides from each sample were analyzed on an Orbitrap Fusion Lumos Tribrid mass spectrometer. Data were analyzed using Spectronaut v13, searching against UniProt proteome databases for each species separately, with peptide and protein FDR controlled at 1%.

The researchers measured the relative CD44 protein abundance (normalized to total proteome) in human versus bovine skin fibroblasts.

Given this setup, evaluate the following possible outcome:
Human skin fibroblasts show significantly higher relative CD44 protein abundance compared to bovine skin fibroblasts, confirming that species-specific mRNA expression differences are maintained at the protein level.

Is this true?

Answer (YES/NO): YES